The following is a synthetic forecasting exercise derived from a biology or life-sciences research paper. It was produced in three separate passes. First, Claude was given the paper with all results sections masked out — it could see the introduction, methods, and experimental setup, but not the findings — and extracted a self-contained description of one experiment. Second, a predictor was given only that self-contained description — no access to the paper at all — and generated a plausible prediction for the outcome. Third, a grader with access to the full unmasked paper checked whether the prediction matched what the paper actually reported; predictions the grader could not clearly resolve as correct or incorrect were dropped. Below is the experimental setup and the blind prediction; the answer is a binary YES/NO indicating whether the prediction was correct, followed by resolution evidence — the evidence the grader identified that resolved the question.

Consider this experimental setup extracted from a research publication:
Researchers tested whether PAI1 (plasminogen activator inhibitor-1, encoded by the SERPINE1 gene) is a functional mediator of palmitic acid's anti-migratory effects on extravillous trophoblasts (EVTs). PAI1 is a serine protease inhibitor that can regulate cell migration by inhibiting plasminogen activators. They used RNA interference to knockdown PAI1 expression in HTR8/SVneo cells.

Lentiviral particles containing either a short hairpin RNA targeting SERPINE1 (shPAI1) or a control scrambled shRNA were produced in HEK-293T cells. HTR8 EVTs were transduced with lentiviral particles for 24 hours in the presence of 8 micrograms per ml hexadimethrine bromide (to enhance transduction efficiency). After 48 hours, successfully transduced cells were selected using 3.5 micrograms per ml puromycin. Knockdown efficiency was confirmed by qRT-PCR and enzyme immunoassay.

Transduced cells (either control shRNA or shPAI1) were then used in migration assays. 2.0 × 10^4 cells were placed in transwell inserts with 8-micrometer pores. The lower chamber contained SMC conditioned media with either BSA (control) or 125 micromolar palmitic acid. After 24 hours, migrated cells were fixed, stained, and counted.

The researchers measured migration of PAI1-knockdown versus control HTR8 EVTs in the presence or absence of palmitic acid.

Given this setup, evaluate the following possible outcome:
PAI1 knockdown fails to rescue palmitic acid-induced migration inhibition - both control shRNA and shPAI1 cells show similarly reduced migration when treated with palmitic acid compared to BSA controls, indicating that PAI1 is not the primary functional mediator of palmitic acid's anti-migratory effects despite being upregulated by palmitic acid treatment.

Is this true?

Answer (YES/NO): NO